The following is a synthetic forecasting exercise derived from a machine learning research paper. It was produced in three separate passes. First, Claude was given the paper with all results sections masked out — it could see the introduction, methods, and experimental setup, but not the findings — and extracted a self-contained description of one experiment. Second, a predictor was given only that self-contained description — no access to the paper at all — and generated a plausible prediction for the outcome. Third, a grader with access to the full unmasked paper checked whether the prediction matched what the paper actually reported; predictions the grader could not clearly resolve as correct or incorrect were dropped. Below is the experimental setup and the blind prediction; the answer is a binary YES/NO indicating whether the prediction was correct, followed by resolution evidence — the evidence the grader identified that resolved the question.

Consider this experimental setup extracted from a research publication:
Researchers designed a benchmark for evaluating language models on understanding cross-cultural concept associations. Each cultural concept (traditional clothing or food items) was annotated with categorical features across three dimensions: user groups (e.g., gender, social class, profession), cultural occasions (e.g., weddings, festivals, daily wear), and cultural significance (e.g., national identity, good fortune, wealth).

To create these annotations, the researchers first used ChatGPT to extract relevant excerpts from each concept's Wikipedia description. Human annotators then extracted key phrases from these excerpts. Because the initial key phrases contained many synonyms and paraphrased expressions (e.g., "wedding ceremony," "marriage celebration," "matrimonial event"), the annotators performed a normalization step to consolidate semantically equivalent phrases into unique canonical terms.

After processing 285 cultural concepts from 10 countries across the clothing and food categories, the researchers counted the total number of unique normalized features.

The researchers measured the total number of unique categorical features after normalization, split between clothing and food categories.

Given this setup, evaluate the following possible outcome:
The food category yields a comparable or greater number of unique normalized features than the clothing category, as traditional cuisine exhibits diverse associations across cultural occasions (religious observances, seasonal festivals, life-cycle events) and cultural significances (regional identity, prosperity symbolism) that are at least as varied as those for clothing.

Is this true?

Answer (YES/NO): NO